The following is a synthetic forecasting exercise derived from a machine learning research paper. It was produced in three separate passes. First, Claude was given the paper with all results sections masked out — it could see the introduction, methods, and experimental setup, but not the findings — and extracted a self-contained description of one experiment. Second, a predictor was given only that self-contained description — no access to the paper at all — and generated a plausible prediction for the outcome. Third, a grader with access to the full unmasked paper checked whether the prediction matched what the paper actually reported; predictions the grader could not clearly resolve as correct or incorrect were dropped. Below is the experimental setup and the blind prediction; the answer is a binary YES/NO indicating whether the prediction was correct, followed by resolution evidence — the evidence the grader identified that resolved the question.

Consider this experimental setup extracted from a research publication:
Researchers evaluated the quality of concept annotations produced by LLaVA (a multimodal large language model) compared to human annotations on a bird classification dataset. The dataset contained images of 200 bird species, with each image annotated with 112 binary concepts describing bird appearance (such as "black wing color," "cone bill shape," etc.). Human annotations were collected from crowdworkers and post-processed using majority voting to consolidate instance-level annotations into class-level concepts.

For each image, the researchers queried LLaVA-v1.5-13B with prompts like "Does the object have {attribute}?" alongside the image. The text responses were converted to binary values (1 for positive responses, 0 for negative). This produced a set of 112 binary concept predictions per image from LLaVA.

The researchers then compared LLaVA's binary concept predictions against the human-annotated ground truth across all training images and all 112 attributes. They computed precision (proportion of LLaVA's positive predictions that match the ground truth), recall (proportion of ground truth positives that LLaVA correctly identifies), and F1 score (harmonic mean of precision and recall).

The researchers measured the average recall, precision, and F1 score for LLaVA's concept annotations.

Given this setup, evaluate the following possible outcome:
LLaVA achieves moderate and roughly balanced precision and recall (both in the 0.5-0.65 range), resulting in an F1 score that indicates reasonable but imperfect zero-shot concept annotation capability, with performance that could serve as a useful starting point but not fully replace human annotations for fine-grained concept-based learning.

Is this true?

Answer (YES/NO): NO